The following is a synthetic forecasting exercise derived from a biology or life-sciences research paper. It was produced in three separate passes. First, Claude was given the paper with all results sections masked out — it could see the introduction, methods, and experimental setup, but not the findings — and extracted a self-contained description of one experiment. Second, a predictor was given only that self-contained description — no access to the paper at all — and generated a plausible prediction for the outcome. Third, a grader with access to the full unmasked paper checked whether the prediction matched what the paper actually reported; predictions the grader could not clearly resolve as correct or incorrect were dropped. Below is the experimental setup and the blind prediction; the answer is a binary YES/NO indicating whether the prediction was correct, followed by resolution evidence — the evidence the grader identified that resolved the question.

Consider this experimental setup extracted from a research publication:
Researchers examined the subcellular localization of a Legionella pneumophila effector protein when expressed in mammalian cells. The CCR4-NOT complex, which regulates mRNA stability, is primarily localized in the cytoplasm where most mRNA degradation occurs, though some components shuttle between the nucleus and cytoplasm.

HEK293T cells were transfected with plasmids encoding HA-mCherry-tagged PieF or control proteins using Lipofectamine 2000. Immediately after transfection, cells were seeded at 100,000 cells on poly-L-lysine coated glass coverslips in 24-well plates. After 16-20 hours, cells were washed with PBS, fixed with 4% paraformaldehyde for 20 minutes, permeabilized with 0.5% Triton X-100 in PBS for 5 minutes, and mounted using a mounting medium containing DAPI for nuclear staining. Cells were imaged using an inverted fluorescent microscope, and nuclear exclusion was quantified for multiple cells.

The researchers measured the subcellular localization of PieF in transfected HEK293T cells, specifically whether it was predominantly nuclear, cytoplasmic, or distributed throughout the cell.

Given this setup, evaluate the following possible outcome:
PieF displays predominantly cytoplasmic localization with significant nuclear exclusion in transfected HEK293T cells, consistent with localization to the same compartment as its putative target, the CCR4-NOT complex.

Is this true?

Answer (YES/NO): NO